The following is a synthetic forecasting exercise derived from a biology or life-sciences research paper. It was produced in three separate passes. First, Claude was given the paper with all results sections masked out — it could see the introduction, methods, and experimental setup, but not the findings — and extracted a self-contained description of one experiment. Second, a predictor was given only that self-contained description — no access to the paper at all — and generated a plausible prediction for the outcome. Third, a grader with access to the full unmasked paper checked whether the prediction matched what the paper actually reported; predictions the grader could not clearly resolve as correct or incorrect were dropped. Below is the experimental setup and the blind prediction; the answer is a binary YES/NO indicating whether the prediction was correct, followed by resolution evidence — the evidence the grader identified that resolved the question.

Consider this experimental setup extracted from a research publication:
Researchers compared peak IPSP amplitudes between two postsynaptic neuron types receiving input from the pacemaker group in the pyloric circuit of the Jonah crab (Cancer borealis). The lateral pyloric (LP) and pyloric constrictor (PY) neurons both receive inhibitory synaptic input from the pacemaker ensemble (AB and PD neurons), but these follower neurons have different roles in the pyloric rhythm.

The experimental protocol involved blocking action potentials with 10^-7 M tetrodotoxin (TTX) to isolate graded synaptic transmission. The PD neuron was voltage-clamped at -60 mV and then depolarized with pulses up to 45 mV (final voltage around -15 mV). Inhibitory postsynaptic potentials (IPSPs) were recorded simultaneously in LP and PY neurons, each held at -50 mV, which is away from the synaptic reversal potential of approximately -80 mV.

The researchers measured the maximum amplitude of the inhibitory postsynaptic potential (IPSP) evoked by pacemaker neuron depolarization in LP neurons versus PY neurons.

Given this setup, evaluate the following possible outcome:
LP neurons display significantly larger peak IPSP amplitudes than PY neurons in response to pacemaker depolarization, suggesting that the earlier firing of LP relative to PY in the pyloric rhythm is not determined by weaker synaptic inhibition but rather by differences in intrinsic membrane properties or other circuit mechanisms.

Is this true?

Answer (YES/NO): YES